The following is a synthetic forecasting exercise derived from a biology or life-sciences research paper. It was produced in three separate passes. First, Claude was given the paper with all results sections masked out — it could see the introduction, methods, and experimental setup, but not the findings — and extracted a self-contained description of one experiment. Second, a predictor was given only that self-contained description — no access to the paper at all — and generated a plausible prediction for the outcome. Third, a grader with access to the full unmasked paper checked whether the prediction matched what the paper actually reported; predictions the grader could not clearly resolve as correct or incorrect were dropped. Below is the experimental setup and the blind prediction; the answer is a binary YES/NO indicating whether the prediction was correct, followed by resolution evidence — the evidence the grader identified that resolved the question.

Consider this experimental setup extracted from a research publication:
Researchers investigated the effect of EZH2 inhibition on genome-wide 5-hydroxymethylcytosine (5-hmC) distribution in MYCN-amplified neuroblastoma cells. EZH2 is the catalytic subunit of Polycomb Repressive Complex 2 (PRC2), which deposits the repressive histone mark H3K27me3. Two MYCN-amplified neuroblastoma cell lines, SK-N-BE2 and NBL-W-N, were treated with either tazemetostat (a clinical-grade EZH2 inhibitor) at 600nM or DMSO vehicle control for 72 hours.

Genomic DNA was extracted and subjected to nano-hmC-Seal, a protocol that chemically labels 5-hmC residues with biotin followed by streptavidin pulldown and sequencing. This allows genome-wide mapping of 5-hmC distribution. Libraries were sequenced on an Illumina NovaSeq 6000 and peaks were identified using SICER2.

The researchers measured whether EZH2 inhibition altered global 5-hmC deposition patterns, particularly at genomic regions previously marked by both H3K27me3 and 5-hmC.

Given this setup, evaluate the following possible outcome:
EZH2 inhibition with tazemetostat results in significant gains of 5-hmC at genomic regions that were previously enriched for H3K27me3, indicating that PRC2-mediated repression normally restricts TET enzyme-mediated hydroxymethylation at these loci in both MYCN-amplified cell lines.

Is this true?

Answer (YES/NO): NO